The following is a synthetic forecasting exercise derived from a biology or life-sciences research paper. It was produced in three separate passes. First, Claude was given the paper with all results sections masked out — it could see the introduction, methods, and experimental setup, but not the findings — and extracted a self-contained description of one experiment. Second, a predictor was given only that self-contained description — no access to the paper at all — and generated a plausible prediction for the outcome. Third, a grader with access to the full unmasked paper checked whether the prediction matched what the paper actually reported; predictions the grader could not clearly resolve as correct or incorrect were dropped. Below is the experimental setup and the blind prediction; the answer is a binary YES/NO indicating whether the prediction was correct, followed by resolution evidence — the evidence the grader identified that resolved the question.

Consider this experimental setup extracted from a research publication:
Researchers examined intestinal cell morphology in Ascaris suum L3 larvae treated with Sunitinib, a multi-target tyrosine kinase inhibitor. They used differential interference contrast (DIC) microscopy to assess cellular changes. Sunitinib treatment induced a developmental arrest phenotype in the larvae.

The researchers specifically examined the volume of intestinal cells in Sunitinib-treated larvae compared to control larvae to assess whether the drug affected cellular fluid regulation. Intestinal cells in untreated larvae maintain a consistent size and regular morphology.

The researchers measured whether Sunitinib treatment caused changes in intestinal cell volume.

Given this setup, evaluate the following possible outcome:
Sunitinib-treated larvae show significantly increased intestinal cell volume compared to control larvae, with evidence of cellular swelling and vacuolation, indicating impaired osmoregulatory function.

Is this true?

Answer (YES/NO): NO